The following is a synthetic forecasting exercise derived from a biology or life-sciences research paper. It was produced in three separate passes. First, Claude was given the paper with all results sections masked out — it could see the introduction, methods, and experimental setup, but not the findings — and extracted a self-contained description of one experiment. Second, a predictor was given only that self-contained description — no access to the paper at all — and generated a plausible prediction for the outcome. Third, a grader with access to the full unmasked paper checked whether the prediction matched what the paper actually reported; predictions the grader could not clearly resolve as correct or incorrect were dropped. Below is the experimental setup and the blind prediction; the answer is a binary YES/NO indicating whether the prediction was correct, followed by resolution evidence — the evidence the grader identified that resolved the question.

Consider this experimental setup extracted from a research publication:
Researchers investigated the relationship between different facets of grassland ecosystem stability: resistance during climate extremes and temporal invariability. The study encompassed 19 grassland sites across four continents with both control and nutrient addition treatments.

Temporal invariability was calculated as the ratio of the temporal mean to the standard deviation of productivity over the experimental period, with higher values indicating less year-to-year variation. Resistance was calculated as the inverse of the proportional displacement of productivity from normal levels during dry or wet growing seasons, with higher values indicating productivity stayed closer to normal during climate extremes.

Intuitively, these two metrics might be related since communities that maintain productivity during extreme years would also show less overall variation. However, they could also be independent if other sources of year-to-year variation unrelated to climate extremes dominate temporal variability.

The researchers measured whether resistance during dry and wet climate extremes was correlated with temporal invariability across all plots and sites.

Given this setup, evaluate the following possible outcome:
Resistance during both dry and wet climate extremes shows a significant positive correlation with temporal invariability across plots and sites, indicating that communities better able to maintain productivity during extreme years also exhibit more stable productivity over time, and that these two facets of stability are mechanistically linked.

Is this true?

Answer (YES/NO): YES